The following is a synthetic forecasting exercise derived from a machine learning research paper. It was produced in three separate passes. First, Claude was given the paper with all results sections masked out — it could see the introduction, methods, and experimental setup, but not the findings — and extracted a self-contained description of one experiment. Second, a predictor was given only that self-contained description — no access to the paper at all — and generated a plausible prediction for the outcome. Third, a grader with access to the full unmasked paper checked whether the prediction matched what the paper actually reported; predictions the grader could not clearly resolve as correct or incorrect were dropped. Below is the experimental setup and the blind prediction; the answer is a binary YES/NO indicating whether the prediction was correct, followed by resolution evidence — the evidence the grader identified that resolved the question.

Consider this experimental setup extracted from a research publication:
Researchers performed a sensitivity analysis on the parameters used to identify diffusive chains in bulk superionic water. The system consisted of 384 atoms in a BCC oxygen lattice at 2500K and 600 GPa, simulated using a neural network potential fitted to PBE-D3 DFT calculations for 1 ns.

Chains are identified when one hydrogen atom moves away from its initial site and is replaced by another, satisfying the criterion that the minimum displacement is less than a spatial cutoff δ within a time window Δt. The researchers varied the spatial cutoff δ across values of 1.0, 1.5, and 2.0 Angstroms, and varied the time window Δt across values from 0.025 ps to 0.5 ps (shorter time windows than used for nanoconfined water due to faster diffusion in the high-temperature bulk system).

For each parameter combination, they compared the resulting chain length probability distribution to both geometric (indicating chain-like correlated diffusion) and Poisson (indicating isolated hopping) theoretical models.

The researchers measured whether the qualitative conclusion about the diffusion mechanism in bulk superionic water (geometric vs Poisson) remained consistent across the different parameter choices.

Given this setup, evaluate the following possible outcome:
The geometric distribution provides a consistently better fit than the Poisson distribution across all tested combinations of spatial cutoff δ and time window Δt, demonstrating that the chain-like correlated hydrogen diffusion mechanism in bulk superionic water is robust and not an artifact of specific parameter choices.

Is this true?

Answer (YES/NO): YES